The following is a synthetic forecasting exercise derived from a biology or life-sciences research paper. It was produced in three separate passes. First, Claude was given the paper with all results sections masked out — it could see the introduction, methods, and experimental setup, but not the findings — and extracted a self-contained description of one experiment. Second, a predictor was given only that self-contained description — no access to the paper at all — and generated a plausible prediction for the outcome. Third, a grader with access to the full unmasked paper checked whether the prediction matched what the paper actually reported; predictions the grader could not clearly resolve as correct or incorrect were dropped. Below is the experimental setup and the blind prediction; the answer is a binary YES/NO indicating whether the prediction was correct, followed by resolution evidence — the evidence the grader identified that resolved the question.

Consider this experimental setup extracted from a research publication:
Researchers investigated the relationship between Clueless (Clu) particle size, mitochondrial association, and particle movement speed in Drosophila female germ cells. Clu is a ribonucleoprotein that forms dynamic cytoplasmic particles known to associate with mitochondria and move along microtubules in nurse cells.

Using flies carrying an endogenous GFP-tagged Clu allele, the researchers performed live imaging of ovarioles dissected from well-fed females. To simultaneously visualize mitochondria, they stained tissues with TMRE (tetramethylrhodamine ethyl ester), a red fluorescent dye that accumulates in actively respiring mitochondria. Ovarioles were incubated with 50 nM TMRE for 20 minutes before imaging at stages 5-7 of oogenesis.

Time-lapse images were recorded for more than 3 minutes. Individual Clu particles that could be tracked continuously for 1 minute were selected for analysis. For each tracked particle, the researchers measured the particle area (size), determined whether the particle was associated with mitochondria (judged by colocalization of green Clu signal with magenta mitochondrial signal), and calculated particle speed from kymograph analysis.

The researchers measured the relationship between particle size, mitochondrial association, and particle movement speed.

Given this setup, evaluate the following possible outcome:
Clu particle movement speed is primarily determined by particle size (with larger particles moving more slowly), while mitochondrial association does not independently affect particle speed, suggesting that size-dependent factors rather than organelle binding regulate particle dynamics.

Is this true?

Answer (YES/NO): NO